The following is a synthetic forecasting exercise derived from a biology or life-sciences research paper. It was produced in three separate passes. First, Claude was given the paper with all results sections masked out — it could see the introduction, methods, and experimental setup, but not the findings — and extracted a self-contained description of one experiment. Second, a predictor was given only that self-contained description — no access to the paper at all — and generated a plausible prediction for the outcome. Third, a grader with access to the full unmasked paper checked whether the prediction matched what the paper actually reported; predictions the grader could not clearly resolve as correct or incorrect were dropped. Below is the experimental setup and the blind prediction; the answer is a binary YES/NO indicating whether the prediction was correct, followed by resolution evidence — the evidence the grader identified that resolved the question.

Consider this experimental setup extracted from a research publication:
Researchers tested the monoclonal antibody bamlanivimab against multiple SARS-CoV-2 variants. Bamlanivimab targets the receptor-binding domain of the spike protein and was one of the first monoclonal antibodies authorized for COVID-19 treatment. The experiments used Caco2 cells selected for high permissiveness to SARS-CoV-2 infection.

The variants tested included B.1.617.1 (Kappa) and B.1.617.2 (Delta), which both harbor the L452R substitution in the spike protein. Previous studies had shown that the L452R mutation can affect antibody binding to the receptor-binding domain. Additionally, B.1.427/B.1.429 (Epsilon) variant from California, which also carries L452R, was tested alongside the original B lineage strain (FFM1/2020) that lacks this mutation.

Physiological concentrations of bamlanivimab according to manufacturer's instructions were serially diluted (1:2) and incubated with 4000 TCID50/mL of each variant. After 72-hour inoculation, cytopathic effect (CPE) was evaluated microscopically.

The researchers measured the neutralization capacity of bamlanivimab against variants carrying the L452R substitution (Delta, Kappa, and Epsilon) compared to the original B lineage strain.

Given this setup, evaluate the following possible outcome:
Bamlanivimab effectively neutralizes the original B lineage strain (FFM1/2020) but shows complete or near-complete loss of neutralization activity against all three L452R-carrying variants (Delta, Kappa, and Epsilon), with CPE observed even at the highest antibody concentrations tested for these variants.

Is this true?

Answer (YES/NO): YES